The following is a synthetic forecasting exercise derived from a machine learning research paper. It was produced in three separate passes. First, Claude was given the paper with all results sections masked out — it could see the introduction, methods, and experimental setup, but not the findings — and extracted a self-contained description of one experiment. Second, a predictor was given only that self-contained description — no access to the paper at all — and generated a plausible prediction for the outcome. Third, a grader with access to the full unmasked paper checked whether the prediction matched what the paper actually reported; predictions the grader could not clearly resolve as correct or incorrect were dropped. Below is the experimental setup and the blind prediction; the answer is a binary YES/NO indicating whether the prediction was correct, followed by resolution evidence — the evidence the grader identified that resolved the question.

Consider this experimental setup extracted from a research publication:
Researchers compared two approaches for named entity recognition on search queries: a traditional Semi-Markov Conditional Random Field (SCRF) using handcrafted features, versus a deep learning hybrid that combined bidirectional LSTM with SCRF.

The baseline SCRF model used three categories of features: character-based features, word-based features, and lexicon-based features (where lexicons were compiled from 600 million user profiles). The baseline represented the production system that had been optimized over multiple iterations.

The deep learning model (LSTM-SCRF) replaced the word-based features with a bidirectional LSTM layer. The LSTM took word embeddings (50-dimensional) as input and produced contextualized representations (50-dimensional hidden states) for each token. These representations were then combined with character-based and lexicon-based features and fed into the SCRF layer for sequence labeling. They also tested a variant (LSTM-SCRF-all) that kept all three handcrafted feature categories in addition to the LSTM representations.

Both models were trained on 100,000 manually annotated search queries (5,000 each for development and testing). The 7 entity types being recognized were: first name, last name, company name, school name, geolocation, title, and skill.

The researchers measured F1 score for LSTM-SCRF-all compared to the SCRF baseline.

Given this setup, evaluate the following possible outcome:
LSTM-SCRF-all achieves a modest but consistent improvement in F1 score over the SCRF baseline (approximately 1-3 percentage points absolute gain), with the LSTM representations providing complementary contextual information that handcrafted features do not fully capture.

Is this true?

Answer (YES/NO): NO